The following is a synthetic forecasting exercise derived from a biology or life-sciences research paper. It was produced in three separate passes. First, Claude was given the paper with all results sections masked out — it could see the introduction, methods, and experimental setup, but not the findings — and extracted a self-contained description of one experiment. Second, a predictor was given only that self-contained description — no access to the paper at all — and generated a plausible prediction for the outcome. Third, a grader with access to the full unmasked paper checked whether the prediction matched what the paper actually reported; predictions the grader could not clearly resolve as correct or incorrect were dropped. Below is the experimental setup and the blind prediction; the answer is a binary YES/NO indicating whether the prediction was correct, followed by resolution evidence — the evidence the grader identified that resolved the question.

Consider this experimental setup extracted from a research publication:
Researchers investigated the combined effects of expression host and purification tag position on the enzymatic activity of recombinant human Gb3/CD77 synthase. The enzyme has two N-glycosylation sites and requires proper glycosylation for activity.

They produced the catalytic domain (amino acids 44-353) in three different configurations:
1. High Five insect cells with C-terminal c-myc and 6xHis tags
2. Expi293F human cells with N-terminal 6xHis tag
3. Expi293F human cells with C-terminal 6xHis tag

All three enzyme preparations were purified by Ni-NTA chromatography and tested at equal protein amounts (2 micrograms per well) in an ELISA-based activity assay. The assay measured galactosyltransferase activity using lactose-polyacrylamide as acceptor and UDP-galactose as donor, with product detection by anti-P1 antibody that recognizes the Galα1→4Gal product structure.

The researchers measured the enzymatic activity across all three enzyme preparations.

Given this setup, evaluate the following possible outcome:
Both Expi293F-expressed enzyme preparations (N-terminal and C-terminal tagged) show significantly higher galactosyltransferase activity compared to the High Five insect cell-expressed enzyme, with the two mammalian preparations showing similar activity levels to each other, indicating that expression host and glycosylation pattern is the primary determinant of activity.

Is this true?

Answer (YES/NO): NO